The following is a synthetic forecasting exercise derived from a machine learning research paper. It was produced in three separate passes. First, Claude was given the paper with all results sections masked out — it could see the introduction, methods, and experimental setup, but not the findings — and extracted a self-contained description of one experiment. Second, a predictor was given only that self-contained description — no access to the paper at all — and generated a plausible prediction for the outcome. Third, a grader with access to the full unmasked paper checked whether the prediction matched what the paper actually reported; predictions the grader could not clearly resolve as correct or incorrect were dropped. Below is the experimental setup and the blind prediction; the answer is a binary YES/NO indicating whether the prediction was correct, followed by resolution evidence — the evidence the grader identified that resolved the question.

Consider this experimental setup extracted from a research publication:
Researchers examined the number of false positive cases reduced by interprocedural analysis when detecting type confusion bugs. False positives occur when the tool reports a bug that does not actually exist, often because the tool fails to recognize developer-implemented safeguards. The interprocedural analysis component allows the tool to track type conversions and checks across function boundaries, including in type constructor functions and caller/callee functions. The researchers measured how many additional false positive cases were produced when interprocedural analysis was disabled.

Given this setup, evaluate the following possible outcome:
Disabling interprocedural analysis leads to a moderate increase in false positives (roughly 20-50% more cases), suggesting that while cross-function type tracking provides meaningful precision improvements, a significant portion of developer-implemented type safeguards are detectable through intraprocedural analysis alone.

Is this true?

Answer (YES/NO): YES